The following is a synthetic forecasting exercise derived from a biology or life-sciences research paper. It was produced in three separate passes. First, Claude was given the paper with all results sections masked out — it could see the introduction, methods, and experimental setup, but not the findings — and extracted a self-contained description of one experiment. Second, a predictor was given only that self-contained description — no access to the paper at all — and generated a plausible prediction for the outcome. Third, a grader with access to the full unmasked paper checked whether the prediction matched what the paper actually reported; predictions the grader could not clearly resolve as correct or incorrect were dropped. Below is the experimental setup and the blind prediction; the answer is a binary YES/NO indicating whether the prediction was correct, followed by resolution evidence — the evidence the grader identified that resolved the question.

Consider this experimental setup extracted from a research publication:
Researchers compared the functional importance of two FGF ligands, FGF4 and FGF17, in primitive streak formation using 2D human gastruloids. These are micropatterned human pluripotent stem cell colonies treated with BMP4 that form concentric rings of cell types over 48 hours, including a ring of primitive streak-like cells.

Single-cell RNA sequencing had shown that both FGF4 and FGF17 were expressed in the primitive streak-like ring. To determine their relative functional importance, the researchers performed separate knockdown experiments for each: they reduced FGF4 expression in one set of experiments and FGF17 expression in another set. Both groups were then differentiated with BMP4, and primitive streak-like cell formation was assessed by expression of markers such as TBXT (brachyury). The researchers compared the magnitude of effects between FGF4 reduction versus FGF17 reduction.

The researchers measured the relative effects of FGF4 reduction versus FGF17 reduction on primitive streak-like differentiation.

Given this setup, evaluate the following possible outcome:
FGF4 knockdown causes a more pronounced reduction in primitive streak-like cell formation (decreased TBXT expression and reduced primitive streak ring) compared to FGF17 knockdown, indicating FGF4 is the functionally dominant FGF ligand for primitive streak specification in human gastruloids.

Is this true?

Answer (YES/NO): YES